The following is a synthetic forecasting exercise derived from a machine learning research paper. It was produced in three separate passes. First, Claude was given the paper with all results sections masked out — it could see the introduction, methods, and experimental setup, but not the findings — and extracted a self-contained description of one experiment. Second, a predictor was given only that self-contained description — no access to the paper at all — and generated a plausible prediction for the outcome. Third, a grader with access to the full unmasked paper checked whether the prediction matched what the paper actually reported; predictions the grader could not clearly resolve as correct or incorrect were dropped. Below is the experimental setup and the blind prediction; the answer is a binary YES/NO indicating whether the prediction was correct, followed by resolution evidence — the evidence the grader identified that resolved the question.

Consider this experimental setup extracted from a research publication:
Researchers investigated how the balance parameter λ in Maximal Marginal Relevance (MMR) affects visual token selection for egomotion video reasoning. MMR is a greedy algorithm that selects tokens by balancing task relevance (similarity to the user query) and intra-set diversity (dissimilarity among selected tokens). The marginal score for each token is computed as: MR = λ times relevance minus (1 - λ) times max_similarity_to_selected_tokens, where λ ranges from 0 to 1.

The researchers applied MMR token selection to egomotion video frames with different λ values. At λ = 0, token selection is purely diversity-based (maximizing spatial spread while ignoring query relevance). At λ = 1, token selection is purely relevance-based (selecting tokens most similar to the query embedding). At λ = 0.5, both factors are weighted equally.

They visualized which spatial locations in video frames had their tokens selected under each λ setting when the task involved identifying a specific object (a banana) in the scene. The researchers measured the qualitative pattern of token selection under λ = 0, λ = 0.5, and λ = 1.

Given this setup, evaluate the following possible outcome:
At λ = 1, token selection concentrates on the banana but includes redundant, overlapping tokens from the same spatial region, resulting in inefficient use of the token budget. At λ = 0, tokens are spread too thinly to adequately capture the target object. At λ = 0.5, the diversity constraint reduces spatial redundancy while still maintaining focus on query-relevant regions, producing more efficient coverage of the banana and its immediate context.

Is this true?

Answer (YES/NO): NO